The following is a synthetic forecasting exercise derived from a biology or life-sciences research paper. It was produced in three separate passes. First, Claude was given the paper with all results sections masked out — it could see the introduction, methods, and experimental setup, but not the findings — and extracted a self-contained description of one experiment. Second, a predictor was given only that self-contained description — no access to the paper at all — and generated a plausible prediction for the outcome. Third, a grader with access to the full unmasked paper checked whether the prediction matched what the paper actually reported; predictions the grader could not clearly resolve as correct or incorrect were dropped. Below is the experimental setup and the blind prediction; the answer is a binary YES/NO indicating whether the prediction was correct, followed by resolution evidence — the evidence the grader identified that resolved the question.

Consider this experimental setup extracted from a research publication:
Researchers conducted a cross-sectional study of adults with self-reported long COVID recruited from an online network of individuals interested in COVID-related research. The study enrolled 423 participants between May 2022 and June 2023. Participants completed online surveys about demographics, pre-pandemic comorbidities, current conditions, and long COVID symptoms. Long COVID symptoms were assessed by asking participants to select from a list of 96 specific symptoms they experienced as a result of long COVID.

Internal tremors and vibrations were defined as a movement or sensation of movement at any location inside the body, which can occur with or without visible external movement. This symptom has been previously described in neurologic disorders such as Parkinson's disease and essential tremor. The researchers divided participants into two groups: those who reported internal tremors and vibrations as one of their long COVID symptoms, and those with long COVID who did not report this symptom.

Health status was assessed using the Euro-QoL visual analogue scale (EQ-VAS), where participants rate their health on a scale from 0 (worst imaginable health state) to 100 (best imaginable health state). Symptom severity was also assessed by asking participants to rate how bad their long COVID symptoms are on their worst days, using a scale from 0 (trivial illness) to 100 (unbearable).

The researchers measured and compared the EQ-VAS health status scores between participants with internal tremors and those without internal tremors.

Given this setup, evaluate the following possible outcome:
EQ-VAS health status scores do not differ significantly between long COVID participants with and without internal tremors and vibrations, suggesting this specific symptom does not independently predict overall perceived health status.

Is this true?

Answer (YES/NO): NO